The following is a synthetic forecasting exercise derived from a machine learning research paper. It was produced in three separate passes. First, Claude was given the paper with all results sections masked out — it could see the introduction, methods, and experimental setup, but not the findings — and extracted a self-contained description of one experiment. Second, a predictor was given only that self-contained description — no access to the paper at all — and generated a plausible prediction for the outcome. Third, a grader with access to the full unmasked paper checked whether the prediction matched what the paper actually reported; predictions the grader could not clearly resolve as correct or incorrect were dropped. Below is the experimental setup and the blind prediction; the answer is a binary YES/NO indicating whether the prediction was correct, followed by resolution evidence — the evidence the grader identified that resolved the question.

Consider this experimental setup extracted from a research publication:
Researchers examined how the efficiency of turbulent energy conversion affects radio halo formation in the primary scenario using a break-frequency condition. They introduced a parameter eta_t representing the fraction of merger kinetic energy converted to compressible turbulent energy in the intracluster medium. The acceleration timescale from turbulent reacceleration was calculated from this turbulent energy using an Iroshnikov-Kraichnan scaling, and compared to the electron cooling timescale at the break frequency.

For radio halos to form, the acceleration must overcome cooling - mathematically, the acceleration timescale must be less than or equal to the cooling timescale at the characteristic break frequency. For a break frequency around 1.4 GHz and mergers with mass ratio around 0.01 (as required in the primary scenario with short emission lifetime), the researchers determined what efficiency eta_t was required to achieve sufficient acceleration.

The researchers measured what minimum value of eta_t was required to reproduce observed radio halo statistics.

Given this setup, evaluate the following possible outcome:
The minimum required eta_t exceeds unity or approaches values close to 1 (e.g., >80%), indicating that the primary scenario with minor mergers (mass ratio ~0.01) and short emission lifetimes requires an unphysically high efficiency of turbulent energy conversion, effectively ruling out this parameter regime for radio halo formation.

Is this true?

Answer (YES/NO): NO